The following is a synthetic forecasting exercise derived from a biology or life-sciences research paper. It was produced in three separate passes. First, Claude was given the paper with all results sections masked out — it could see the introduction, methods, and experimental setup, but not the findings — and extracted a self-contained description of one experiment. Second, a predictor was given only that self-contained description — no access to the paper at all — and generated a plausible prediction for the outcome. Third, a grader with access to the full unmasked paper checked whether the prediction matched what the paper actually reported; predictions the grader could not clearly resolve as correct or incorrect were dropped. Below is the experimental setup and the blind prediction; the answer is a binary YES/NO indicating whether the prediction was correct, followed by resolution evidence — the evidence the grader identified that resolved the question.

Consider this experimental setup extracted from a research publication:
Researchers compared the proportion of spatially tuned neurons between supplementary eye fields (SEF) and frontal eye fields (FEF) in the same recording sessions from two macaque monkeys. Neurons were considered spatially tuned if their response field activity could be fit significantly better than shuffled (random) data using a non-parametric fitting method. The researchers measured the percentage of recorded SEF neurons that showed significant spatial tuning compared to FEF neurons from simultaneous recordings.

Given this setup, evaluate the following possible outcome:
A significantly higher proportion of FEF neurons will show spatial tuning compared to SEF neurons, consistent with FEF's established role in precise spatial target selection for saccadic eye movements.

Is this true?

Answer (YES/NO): YES